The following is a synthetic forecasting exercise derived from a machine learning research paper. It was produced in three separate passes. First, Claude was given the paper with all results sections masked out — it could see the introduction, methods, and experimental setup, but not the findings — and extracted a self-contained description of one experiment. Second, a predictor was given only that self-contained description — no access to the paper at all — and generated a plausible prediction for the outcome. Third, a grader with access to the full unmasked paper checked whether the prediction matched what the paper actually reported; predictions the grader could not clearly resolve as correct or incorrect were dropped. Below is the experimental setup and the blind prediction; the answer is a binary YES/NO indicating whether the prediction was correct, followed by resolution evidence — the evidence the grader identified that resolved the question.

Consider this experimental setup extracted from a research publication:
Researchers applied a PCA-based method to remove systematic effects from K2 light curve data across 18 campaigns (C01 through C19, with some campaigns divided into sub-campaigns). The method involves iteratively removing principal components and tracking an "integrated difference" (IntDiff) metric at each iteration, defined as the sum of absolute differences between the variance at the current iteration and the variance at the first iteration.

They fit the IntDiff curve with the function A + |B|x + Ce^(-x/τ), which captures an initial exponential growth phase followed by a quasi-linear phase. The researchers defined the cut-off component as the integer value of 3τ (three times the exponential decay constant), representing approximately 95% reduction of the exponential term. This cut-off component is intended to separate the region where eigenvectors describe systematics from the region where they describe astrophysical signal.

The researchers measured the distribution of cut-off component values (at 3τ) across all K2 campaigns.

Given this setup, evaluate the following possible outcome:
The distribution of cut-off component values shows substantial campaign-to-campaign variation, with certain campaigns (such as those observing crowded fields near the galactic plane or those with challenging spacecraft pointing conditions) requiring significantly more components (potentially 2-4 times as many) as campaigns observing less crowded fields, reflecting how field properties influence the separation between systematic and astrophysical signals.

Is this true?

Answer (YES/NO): NO